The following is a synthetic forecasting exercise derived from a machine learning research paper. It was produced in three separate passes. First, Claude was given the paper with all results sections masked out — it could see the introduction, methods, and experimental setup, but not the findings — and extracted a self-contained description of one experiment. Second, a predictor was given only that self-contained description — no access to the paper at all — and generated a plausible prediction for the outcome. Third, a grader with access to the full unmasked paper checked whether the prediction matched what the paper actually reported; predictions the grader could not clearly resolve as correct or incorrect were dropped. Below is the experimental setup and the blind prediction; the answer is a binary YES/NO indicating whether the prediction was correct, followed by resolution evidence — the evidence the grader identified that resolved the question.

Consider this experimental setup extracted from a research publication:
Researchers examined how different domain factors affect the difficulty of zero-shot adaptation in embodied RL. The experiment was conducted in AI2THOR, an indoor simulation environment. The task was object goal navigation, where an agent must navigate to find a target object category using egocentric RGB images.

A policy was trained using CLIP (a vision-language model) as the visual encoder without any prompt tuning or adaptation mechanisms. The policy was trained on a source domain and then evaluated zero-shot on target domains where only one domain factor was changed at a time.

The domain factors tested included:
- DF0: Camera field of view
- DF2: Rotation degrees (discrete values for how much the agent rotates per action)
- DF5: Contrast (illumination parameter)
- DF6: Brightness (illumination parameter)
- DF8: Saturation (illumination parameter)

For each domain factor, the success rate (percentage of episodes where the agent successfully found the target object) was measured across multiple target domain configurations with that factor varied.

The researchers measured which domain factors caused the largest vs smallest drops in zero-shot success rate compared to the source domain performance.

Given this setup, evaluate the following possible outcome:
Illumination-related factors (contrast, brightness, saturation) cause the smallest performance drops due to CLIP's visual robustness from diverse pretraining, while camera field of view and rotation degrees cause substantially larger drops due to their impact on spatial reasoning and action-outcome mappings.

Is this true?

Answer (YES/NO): NO